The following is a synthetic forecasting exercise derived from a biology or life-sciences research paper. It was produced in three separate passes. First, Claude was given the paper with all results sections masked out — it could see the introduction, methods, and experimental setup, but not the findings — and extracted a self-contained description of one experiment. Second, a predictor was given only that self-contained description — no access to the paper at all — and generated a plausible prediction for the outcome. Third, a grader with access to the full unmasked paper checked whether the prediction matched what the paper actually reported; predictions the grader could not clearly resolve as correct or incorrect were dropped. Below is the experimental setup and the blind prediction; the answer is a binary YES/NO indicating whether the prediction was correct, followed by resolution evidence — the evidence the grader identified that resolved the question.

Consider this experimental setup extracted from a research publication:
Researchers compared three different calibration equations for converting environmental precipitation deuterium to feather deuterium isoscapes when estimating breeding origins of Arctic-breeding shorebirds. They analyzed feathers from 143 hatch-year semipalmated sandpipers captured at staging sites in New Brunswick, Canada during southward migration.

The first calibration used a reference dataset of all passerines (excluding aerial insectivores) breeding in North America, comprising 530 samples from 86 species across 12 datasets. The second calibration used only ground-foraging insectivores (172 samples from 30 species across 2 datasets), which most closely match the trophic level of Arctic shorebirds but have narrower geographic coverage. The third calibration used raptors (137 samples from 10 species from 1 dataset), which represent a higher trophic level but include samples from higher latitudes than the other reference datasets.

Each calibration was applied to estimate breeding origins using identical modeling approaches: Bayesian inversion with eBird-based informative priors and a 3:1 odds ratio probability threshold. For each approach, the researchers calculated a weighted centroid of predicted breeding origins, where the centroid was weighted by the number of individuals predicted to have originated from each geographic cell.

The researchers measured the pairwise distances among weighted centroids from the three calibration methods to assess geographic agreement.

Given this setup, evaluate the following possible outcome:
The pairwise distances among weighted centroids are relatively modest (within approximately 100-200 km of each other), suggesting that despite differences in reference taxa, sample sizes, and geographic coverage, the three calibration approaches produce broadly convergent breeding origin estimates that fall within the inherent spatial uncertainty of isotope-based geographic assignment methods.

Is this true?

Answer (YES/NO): NO